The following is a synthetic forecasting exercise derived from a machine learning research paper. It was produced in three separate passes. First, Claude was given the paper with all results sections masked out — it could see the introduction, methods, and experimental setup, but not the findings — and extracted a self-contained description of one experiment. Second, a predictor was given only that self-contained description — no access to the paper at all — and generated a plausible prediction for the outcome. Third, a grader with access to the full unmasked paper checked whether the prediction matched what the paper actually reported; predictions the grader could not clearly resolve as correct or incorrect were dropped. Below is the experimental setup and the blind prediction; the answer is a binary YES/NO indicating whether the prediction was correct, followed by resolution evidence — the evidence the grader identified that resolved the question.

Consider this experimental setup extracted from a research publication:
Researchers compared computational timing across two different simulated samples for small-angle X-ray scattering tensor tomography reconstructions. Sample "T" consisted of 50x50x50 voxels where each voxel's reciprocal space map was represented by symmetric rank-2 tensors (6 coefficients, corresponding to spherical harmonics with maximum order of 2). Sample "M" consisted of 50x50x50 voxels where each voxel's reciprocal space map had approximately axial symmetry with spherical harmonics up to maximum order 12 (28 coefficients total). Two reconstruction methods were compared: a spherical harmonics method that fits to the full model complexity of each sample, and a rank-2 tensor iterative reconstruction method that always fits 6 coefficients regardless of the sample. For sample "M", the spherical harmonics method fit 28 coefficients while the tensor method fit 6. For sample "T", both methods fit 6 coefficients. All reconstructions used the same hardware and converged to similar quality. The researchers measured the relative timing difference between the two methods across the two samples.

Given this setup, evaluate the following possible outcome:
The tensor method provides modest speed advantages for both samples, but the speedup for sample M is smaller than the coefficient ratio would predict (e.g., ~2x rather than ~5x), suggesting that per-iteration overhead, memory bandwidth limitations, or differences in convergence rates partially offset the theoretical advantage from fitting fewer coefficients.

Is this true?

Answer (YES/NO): NO